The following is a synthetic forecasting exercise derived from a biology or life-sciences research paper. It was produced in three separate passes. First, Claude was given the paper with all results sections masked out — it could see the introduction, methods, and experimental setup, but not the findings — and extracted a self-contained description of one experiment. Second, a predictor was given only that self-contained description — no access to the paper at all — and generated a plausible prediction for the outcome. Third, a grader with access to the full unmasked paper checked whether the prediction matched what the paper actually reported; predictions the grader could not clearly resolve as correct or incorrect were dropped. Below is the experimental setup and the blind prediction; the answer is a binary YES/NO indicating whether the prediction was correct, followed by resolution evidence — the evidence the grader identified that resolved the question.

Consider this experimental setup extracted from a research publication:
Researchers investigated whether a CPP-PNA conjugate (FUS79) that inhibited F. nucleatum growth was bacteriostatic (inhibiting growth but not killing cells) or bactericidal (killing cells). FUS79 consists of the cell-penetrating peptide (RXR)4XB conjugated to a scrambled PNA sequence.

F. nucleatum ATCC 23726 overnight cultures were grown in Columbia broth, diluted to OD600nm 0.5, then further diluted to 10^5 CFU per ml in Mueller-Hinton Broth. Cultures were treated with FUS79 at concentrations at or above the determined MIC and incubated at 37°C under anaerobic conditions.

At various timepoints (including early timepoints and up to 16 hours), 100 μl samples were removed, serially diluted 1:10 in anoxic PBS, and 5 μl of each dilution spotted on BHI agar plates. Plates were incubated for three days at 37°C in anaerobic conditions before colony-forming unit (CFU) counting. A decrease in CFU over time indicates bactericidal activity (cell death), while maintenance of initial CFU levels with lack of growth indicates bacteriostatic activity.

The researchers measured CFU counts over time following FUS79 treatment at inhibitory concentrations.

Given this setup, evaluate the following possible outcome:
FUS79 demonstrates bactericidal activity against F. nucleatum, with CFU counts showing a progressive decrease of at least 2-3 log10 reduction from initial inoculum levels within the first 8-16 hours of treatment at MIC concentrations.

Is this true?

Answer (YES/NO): NO